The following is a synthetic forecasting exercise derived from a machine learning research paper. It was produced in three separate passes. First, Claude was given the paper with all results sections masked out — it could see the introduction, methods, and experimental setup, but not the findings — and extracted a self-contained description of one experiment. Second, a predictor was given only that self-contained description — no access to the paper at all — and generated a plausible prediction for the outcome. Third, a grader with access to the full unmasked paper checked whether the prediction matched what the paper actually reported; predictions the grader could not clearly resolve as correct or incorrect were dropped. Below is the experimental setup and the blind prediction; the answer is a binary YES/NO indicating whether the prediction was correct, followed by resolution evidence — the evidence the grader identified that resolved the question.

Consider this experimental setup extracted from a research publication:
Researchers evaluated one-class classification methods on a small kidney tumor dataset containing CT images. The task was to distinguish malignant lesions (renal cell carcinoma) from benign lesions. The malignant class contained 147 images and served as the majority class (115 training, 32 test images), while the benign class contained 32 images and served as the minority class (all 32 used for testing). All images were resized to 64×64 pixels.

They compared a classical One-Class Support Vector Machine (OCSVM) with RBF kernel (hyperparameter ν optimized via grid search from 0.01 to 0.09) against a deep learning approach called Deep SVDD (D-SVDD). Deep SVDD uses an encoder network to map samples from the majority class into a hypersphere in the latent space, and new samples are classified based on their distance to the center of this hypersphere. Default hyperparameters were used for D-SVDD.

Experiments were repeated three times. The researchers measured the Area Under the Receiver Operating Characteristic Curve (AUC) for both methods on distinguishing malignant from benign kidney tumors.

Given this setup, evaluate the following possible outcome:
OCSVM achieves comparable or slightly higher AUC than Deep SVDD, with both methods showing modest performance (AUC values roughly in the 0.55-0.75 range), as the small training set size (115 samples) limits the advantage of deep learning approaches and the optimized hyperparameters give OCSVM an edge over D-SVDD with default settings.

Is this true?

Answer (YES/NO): YES